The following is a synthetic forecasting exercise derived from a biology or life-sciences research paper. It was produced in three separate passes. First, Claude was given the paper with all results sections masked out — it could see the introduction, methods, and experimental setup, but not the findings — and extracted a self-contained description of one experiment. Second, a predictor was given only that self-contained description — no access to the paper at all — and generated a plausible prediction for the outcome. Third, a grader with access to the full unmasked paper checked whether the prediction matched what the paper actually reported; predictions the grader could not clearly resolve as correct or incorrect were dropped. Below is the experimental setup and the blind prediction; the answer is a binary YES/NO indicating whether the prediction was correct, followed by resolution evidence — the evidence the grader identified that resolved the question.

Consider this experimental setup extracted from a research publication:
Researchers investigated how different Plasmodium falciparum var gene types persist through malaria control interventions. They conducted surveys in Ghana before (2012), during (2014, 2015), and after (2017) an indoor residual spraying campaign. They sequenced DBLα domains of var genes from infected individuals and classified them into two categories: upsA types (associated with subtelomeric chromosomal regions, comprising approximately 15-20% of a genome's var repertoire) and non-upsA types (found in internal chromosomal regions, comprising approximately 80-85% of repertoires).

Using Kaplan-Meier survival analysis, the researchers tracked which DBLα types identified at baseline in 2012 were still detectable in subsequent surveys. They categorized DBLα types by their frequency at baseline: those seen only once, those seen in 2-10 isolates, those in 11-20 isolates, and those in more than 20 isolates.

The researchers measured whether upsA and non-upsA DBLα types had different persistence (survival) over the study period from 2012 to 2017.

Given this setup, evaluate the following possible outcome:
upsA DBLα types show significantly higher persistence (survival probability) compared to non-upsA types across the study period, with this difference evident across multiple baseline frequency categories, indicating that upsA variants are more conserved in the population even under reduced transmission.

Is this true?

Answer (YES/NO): YES